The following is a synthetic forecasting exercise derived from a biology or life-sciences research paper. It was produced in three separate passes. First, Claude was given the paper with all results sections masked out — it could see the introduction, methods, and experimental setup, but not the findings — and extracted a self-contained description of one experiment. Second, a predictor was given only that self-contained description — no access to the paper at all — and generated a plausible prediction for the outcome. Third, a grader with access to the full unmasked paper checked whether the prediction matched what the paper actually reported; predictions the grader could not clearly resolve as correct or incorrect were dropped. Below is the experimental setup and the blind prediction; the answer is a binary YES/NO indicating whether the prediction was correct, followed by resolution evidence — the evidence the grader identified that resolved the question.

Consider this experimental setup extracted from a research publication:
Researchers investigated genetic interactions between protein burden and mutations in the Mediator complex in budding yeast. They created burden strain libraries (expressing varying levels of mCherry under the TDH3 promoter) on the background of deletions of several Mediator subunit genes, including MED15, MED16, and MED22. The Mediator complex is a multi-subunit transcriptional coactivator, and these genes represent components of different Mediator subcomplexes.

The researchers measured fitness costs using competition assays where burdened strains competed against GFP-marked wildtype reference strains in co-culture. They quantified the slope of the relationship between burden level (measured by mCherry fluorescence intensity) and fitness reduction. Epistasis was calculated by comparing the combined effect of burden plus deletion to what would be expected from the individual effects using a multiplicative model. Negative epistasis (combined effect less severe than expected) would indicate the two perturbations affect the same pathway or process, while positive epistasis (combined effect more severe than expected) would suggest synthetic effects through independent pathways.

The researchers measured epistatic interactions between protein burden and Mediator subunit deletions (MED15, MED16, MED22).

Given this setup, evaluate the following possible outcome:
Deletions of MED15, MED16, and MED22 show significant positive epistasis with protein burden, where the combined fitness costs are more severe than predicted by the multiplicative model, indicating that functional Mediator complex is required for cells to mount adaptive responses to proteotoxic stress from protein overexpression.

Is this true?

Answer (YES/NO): NO